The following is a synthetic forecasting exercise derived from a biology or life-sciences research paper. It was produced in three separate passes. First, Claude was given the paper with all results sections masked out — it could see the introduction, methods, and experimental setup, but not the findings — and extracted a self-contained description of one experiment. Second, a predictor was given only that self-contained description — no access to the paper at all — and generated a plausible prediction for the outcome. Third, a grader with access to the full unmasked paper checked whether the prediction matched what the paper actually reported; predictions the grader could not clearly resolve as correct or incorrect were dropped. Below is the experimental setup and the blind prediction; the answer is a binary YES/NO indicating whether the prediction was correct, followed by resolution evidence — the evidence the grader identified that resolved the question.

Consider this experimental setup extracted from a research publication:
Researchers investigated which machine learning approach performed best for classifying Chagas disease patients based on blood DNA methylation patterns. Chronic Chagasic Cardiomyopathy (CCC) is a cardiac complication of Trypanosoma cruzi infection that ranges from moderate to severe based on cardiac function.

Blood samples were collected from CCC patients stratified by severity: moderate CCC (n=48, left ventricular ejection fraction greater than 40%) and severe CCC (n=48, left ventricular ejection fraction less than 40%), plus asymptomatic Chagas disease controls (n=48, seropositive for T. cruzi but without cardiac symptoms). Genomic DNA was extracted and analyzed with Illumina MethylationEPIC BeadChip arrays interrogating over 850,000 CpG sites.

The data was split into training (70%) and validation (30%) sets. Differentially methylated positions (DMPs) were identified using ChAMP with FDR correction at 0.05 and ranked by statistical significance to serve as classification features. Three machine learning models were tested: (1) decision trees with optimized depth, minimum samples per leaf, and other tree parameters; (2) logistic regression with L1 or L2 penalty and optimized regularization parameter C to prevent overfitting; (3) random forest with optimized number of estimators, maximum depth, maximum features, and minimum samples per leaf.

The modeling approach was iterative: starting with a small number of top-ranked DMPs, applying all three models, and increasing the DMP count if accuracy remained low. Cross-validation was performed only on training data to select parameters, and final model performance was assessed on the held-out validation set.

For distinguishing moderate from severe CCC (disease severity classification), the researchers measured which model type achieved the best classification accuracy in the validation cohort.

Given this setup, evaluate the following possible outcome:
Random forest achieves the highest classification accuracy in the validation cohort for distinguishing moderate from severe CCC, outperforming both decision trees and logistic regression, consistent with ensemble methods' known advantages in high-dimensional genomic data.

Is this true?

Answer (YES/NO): YES